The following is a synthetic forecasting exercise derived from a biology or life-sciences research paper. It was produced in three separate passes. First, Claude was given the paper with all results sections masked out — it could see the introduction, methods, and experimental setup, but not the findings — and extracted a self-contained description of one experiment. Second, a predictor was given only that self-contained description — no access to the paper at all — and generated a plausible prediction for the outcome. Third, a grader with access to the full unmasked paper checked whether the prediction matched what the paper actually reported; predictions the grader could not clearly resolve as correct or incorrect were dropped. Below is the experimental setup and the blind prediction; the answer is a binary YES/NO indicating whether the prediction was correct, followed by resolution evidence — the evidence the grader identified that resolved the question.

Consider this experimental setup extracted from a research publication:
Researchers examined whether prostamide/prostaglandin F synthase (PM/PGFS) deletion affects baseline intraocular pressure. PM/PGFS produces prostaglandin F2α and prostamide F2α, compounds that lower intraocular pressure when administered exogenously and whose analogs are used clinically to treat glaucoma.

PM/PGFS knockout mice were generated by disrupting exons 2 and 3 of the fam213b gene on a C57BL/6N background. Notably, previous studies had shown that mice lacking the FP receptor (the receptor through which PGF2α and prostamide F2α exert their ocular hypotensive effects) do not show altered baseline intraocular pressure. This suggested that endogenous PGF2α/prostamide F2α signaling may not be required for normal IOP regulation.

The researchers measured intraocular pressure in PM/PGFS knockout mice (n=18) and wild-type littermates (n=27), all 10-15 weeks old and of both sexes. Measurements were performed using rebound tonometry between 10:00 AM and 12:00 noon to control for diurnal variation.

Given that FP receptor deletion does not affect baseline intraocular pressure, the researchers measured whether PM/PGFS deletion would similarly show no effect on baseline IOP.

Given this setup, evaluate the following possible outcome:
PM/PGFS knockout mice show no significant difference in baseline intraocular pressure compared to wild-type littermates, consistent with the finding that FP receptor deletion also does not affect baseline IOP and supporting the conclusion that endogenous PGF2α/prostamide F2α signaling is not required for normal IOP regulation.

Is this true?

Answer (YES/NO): NO